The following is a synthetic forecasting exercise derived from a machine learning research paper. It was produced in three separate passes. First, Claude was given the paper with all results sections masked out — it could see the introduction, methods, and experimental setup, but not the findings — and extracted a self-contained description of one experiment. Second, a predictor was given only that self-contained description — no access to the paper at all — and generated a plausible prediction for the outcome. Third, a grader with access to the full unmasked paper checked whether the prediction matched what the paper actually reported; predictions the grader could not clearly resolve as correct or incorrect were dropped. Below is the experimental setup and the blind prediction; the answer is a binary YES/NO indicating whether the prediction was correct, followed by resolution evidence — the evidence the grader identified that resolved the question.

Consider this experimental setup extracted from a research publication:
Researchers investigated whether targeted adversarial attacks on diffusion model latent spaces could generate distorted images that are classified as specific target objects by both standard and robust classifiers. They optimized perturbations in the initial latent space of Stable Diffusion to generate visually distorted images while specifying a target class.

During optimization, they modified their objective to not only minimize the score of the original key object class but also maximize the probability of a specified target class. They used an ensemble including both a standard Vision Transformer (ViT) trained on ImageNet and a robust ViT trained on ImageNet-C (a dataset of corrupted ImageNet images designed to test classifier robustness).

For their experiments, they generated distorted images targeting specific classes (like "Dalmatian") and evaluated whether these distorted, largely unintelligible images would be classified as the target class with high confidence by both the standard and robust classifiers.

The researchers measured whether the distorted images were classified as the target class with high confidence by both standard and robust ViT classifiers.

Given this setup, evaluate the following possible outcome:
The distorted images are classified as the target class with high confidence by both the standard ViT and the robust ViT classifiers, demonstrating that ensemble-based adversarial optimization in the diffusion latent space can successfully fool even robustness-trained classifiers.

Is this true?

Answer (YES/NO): YES